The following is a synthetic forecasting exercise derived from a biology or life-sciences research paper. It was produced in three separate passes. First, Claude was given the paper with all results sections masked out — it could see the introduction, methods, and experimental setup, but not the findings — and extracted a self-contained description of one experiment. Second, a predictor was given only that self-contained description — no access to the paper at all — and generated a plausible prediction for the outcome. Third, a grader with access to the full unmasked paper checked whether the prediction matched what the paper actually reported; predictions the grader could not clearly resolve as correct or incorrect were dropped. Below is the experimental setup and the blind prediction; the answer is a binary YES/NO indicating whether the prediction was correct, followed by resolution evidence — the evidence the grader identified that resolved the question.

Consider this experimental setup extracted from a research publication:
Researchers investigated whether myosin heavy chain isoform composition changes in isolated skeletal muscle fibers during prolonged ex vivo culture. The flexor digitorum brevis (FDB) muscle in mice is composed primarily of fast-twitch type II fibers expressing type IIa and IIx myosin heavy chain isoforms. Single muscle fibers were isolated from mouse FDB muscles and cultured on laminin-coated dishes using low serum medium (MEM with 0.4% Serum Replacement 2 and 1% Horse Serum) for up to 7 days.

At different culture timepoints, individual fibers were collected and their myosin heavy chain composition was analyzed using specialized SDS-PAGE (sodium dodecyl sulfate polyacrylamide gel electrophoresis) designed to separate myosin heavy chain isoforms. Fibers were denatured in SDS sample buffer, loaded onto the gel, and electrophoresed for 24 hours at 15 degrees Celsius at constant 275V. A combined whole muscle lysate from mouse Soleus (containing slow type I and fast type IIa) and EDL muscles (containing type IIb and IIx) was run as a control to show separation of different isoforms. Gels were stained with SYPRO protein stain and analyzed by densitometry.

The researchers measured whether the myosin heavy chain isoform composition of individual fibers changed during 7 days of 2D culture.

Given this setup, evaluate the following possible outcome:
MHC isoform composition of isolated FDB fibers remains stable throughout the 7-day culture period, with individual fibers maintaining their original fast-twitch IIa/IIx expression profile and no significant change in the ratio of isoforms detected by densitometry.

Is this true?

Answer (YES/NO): YES